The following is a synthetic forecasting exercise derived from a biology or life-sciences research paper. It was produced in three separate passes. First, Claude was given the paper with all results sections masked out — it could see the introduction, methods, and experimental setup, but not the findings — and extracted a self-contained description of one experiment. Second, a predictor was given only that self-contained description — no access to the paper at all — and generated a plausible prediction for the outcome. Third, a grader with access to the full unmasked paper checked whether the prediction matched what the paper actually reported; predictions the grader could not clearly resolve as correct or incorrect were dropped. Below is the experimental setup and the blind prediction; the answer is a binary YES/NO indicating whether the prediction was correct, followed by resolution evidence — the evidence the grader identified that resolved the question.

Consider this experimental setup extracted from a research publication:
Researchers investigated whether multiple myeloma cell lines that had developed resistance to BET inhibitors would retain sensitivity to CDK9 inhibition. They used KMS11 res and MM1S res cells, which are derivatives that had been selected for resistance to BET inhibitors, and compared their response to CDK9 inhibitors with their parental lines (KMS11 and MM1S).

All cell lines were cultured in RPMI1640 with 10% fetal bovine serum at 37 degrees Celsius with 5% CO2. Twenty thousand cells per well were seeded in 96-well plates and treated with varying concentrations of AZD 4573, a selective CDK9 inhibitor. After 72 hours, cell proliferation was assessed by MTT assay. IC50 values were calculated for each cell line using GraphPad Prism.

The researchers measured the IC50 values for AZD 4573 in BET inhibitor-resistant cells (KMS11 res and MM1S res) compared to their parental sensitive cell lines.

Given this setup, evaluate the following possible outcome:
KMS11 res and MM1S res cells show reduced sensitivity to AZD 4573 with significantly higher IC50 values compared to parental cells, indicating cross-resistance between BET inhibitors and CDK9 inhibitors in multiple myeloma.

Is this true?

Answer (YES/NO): NO